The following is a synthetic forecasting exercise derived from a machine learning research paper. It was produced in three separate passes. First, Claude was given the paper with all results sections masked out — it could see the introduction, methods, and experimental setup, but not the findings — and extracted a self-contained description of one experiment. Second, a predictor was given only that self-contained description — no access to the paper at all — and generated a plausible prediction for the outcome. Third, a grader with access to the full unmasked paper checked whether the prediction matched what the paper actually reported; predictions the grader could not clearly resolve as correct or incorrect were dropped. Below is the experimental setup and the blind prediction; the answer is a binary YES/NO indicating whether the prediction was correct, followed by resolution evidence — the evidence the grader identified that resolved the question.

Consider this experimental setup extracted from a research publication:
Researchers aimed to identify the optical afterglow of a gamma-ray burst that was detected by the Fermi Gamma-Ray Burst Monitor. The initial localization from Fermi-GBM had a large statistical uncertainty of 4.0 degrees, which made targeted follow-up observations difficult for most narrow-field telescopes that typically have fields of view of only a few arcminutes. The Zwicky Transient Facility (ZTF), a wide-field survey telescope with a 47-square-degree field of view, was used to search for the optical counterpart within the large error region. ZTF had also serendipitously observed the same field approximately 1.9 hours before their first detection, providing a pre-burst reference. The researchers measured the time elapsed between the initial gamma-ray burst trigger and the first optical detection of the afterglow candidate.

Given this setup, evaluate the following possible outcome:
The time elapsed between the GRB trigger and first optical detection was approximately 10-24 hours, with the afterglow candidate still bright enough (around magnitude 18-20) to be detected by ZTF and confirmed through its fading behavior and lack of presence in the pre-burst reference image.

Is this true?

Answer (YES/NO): NO